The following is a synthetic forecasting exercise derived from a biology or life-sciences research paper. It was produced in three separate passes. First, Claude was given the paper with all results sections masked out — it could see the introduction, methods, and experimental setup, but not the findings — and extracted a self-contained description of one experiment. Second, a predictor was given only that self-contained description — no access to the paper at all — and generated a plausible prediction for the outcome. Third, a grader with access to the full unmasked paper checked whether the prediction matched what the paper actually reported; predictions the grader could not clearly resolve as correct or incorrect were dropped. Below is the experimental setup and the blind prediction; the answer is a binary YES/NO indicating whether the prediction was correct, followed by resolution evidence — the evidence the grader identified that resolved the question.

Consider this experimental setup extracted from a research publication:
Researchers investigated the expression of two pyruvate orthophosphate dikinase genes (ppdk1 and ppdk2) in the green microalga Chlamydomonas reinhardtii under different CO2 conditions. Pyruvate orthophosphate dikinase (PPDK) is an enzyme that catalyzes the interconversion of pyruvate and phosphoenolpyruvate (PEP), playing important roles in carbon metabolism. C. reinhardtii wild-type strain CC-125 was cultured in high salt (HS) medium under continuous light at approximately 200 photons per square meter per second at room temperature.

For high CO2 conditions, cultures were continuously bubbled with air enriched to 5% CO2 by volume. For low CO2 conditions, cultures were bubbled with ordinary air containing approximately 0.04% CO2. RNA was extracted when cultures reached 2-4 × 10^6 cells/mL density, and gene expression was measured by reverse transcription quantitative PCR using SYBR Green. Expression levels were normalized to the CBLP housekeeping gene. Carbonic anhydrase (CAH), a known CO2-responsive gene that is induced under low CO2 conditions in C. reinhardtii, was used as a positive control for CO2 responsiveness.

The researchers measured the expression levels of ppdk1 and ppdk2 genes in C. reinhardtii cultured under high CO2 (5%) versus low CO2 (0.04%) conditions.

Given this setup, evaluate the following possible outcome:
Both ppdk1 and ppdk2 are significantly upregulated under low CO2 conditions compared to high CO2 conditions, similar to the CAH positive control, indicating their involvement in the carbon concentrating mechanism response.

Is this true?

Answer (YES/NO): NO